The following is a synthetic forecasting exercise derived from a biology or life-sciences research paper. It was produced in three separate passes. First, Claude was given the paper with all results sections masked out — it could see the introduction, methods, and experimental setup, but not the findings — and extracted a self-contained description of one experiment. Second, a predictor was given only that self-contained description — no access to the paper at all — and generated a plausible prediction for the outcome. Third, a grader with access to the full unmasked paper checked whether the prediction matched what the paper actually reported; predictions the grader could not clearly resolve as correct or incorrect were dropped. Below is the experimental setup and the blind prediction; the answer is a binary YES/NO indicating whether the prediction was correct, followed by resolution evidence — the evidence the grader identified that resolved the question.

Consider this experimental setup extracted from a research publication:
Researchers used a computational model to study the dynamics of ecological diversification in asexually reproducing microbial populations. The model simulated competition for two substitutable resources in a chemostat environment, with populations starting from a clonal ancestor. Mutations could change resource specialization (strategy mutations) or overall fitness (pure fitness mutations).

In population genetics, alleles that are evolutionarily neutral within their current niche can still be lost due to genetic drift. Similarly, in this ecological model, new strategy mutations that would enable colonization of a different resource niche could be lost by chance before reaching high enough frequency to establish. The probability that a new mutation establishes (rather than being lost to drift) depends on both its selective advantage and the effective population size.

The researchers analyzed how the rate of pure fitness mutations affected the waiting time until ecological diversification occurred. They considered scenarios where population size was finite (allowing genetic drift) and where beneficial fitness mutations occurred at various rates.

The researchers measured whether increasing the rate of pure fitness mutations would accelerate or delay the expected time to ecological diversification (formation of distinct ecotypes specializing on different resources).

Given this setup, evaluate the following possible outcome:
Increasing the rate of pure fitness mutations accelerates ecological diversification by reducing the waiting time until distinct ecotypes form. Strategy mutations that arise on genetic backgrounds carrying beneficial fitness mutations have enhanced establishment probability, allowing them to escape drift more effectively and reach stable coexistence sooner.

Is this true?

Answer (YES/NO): NO